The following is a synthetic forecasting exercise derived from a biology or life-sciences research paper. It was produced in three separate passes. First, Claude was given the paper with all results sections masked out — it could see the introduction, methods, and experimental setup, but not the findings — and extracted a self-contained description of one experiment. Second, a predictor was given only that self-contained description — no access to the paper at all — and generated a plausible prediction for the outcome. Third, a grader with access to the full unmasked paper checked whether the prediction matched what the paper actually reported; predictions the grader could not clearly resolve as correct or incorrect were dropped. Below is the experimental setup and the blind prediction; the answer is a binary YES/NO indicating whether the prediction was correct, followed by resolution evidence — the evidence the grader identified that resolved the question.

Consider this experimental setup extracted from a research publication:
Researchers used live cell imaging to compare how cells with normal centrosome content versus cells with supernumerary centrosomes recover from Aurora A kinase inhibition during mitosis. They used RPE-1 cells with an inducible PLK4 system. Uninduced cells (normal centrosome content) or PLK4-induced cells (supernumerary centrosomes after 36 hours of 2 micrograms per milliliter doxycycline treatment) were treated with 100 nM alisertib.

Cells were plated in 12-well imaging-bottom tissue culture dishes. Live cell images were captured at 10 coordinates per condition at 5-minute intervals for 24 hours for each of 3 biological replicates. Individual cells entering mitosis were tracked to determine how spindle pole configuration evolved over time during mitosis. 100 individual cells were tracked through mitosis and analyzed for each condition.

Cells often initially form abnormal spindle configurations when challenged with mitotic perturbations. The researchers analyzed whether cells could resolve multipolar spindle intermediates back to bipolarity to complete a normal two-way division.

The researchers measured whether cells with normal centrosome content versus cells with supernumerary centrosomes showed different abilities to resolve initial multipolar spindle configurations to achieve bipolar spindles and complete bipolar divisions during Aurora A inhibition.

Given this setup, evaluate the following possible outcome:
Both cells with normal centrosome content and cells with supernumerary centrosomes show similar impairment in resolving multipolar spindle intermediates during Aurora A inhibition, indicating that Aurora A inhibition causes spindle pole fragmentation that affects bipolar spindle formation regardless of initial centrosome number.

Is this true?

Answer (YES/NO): NO